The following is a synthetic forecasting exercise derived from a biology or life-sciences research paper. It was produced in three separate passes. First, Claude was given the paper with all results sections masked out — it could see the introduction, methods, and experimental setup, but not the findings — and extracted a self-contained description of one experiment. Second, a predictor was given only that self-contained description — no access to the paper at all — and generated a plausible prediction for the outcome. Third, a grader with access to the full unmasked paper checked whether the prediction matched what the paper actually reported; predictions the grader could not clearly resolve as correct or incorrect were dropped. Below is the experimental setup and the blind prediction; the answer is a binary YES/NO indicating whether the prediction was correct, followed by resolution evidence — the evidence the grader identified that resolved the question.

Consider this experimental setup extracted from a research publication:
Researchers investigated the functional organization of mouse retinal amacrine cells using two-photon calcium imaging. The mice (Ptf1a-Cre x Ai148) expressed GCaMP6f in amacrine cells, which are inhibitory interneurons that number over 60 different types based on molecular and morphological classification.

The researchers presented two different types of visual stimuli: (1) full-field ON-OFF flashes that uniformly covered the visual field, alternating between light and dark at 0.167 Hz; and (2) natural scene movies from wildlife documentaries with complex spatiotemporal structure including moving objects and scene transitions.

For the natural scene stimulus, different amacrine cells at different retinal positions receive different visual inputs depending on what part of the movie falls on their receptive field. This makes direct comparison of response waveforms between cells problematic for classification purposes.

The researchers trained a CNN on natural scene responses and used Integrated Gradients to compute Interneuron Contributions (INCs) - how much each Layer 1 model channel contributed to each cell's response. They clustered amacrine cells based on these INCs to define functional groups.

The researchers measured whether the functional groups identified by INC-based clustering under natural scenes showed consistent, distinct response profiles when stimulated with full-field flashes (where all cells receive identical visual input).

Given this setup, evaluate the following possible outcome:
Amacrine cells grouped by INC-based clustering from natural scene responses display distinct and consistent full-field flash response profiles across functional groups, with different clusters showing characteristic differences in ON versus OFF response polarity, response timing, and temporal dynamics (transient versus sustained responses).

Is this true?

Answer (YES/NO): YES